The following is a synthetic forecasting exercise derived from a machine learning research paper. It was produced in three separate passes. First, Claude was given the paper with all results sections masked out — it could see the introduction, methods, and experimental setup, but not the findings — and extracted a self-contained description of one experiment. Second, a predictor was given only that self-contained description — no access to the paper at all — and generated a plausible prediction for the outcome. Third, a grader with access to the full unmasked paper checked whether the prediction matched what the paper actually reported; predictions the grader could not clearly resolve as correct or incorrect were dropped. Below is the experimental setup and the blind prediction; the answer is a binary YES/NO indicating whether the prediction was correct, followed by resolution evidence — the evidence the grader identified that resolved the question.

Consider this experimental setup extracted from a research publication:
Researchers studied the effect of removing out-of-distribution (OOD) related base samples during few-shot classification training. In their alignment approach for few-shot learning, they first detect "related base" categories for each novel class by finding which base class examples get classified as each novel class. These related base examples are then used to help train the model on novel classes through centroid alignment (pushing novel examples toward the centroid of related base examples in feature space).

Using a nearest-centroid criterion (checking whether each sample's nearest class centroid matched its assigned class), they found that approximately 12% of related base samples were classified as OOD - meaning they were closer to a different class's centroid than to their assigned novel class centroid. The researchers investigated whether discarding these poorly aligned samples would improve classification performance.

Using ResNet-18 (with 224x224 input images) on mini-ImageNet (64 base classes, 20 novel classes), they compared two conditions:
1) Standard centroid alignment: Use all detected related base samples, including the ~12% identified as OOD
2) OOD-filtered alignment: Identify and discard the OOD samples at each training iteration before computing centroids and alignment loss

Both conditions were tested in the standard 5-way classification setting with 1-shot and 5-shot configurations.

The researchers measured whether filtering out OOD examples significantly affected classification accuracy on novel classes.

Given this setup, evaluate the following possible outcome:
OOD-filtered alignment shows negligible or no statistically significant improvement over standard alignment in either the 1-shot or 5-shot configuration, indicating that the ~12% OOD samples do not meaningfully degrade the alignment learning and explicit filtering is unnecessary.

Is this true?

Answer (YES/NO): YES